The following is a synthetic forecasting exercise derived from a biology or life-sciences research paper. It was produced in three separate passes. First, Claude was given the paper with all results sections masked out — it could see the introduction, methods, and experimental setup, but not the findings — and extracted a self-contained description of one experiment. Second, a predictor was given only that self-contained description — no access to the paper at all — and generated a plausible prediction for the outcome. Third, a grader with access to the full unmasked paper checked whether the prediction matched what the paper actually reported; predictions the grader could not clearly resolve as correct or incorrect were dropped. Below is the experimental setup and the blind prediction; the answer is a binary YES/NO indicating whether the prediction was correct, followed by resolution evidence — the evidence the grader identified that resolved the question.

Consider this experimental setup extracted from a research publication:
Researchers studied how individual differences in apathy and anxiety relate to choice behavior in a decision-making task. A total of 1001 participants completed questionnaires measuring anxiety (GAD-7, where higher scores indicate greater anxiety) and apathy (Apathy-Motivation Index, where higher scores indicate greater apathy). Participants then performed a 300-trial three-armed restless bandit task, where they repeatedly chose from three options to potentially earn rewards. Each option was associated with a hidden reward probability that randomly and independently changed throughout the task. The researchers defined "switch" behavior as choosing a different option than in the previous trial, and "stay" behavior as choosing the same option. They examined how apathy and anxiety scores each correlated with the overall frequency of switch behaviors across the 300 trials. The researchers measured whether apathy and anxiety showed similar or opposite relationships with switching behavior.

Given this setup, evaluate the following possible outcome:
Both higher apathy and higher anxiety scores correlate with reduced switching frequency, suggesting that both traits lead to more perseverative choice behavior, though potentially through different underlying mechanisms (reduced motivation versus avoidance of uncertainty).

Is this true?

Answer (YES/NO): NO